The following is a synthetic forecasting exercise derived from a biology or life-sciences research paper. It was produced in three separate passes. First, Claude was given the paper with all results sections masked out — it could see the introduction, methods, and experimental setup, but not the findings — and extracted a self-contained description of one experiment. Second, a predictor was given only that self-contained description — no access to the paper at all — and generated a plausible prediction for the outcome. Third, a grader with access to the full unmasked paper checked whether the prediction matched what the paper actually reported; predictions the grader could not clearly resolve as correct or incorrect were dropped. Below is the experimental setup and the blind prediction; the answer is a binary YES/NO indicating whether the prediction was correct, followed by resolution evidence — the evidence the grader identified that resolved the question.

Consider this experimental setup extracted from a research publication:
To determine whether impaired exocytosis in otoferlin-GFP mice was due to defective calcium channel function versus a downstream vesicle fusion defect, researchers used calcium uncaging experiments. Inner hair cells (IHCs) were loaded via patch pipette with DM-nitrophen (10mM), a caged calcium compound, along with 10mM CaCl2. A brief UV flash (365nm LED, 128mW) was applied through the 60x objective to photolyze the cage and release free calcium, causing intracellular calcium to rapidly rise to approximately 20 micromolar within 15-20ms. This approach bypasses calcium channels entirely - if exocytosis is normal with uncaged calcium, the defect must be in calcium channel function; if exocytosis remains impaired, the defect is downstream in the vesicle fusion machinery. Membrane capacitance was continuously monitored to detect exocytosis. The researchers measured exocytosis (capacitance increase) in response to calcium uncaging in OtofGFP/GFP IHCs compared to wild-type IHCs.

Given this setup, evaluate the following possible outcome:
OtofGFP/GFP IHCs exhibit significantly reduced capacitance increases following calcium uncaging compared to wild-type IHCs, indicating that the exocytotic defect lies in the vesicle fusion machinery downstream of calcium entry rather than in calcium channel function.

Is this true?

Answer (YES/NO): YES